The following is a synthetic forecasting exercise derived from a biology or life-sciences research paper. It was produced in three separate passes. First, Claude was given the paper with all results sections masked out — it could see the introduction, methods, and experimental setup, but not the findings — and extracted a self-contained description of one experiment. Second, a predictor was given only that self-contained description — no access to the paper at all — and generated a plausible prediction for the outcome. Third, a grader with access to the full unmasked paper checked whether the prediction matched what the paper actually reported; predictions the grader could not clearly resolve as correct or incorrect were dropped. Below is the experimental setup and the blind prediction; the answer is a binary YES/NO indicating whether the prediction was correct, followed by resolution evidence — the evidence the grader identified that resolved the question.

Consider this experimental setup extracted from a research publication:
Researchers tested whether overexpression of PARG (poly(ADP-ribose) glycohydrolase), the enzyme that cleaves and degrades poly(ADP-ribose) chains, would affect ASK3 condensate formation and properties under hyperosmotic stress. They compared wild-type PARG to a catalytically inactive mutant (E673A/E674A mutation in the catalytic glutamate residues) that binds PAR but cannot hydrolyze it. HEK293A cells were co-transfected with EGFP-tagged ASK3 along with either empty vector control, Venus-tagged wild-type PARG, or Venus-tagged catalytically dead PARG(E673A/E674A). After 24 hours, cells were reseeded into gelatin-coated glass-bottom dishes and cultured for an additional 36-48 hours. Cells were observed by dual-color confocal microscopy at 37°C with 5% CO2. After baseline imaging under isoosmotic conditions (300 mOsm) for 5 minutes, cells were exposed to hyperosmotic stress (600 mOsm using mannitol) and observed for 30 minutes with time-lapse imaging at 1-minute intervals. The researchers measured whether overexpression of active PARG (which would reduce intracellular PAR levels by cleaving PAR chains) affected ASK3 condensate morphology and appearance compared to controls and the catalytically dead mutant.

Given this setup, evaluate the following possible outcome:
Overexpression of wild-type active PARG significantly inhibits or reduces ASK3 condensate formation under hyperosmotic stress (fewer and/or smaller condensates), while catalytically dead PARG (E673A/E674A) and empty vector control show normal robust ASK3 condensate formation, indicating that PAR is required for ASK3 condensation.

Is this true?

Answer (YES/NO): NO